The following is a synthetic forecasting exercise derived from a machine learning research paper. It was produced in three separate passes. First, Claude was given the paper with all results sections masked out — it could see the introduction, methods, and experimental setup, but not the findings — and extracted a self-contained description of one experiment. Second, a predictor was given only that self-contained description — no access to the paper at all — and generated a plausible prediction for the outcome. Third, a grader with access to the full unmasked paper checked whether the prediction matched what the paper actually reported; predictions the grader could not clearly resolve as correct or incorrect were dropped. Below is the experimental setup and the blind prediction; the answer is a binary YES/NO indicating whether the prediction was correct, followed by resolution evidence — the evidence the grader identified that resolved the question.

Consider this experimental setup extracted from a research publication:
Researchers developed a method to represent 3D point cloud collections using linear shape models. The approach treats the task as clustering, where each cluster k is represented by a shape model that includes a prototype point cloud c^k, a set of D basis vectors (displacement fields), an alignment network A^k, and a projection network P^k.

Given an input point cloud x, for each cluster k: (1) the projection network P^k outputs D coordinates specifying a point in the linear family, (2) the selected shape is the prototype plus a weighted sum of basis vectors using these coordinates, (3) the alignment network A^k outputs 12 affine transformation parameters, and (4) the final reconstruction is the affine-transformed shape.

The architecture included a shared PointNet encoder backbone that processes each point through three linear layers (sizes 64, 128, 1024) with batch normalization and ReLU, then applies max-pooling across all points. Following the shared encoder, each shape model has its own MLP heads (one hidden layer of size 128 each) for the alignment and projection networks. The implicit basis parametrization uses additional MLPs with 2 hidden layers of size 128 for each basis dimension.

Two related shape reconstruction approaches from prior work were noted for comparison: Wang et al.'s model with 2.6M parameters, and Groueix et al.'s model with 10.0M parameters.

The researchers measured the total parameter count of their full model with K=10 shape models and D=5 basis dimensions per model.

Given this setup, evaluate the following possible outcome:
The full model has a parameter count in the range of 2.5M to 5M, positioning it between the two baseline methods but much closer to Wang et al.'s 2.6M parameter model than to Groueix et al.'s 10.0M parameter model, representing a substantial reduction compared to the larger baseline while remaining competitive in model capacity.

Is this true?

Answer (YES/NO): YES